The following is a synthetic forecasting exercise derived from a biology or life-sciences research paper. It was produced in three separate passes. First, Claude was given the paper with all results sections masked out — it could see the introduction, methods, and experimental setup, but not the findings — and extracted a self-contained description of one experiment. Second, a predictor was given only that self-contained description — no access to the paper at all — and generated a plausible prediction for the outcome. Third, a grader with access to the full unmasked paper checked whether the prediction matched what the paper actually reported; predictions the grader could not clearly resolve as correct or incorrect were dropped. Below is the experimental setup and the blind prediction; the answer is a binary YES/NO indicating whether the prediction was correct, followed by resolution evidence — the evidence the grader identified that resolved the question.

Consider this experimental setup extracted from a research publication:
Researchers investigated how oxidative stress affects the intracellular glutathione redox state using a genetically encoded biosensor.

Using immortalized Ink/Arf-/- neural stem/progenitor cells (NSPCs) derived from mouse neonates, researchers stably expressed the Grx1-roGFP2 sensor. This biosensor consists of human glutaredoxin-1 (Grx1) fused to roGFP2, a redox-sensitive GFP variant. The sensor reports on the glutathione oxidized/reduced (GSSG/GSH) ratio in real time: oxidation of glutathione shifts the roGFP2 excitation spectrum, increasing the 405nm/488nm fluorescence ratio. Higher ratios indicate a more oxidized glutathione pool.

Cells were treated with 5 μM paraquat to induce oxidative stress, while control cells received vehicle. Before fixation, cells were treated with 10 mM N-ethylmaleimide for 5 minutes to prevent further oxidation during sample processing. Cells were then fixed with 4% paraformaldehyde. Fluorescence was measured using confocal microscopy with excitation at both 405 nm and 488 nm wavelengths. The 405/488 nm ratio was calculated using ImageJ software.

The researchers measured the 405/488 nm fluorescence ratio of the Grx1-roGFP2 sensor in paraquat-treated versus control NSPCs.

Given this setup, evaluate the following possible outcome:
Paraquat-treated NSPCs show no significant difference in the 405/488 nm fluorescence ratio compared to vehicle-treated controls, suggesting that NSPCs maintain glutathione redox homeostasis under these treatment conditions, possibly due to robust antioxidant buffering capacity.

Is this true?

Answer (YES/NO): NO